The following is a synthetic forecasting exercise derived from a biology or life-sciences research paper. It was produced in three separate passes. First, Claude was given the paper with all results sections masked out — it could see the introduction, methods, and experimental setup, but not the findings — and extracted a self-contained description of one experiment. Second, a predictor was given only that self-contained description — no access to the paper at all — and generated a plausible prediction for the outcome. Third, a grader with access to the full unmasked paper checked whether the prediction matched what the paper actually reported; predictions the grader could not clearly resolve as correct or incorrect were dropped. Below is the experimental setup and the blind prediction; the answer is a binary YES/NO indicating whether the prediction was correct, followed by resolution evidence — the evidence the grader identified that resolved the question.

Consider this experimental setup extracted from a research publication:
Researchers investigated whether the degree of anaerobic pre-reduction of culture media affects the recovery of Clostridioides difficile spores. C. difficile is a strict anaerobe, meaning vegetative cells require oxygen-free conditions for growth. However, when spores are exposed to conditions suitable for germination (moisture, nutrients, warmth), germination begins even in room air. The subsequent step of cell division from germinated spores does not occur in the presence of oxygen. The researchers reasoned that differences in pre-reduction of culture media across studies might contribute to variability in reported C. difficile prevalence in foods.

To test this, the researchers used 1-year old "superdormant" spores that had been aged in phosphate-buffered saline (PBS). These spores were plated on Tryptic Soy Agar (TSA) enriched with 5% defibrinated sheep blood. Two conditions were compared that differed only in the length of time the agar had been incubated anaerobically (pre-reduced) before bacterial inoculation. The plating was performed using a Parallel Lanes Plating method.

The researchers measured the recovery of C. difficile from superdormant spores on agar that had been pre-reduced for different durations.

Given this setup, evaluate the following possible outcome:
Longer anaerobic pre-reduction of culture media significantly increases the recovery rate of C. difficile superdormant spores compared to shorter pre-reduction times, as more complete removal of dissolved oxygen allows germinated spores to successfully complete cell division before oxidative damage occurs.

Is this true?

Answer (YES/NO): YES